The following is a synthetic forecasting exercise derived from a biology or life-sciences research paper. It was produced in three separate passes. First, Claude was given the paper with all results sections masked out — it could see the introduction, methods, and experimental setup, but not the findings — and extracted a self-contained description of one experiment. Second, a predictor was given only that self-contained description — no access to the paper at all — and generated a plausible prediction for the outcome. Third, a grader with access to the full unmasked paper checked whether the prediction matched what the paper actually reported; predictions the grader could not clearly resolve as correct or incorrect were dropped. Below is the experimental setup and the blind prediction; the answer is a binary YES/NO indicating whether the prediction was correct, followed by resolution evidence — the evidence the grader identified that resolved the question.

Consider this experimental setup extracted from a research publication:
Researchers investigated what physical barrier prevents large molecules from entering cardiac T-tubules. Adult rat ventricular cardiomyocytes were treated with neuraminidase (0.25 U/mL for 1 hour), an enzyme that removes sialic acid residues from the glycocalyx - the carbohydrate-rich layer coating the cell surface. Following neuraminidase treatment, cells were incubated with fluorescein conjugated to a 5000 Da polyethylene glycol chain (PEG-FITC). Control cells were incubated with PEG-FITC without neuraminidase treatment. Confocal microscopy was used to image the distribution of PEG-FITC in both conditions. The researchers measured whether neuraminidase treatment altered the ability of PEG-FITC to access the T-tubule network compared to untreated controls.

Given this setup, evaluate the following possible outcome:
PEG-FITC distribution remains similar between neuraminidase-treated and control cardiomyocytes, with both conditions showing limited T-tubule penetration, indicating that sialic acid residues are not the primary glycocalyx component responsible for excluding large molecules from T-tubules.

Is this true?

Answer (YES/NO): NO